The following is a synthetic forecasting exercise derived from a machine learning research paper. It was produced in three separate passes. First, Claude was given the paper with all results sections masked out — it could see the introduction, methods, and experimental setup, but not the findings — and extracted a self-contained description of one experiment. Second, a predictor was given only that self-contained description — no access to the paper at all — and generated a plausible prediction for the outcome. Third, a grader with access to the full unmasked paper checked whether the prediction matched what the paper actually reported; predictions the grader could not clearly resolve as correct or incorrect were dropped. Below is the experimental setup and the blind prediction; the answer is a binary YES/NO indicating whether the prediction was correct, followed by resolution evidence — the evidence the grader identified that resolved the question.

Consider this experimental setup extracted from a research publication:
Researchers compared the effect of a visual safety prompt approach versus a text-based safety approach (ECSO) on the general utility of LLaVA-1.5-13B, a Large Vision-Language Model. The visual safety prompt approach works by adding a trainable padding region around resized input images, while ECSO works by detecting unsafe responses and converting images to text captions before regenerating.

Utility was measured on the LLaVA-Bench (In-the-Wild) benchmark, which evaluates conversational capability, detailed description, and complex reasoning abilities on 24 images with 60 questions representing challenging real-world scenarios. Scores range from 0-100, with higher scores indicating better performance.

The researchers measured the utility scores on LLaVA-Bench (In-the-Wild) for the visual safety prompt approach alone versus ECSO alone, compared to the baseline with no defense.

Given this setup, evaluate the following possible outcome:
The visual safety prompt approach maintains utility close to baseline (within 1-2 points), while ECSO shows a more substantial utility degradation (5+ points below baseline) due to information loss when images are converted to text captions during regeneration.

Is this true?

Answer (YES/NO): NO